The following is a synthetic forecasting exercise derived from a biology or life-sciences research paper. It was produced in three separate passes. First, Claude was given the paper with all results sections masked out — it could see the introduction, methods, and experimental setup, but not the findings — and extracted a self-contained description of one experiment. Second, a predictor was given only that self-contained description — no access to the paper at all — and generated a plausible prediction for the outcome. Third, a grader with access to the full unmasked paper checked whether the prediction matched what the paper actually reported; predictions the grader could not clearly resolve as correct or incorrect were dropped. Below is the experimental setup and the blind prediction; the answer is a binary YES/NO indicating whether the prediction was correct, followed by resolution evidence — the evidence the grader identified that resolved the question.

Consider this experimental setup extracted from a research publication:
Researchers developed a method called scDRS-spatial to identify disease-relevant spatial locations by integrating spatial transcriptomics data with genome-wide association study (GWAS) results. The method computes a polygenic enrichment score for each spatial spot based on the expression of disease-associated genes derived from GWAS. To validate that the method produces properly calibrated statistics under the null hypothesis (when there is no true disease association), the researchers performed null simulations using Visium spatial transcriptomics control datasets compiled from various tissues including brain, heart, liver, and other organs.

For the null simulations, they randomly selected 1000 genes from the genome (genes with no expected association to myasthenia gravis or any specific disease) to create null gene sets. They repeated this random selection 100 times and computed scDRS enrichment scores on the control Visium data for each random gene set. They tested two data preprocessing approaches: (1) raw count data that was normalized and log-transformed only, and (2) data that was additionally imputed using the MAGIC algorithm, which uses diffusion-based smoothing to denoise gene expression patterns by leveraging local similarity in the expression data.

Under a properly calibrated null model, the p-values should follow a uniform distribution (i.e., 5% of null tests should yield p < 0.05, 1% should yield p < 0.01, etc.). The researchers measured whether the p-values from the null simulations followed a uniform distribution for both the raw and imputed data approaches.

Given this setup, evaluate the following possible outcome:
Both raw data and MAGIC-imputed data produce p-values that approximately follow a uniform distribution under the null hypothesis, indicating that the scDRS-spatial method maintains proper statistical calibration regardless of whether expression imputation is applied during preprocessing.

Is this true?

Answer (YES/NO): NO